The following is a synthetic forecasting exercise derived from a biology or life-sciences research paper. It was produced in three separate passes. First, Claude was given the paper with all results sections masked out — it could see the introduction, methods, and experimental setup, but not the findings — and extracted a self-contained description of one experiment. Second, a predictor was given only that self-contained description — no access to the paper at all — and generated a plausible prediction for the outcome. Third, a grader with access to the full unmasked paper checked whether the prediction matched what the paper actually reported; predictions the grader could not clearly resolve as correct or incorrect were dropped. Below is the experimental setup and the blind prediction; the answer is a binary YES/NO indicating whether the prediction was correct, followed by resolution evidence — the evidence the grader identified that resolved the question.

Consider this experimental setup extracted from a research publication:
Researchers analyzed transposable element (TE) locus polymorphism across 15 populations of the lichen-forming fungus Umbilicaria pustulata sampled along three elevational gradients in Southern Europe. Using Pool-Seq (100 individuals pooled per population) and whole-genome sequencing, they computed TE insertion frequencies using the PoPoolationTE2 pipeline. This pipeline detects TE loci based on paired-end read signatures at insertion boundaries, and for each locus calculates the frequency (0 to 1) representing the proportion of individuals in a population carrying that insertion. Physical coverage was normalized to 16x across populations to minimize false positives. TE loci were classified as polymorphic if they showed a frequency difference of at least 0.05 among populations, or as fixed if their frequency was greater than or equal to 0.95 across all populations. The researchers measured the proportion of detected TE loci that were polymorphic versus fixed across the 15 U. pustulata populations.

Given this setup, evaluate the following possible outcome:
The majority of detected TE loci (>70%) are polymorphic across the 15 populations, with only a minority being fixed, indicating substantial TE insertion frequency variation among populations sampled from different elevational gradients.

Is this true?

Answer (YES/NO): NO